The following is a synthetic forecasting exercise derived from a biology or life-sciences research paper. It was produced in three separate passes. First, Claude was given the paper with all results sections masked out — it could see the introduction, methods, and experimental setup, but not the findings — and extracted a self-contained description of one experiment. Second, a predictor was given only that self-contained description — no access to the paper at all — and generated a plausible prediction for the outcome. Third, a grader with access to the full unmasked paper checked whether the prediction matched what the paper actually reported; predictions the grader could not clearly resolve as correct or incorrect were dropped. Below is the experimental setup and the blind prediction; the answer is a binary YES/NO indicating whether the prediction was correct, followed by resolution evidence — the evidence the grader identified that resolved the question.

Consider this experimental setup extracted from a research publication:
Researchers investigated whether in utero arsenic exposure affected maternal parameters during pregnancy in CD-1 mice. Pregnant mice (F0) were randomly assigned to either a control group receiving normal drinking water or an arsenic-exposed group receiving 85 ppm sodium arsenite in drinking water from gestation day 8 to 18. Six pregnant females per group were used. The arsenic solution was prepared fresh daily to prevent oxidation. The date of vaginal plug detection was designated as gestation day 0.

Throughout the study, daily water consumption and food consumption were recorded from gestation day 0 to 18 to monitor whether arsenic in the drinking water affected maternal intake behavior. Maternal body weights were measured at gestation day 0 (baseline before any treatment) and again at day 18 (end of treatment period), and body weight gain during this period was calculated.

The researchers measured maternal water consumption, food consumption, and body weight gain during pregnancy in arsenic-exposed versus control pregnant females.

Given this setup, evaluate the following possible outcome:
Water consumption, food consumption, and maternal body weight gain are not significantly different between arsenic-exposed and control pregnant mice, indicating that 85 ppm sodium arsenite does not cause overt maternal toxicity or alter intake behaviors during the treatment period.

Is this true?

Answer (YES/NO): NO